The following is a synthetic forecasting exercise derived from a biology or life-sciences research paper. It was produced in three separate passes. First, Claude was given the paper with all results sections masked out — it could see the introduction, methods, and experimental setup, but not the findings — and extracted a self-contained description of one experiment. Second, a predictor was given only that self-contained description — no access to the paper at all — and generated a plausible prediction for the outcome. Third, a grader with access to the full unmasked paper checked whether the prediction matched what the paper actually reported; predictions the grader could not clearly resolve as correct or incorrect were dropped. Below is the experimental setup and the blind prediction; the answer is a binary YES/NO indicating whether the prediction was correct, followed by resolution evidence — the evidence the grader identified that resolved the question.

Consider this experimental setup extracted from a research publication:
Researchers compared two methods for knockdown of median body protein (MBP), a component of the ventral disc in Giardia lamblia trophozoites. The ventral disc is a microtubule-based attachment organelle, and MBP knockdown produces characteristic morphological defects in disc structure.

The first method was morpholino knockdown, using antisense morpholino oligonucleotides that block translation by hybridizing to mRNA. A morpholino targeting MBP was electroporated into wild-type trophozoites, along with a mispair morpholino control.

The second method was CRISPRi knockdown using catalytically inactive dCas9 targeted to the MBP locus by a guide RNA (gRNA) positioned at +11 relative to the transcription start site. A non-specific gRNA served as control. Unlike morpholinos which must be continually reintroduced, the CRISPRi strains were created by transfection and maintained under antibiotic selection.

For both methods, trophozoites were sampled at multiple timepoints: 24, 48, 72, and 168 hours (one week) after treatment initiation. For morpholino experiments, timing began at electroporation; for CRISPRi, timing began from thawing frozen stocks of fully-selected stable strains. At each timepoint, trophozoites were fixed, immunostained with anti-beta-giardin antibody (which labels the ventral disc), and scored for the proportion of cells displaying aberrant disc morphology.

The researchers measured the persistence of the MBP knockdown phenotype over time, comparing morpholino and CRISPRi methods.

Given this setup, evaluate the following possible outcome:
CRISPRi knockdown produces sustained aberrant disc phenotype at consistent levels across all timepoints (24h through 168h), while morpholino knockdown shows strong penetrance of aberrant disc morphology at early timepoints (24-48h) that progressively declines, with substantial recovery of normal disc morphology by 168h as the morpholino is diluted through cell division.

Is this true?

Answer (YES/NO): YES